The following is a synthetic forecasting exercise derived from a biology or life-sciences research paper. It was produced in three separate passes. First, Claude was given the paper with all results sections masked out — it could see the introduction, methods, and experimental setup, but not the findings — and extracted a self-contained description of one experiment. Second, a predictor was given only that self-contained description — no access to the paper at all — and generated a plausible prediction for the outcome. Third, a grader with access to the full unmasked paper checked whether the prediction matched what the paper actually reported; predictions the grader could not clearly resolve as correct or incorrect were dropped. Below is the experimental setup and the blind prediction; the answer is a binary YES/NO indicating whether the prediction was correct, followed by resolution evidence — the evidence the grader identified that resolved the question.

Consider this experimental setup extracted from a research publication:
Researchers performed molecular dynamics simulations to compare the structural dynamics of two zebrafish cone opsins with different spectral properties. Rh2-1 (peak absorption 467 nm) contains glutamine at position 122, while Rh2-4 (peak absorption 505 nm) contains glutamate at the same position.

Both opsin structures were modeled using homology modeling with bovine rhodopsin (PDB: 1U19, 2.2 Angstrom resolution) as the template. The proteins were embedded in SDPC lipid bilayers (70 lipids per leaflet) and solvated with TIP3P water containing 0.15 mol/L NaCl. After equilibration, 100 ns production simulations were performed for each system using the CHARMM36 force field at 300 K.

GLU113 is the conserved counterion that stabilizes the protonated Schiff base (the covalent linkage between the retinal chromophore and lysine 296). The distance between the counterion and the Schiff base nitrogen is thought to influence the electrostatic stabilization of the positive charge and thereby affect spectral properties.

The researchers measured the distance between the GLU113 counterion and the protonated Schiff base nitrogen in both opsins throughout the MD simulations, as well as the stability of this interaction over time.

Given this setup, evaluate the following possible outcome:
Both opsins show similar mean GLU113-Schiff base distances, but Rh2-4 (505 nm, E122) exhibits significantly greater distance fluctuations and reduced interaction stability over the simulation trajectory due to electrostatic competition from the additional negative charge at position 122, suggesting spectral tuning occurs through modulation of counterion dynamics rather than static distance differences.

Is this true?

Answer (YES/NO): NO